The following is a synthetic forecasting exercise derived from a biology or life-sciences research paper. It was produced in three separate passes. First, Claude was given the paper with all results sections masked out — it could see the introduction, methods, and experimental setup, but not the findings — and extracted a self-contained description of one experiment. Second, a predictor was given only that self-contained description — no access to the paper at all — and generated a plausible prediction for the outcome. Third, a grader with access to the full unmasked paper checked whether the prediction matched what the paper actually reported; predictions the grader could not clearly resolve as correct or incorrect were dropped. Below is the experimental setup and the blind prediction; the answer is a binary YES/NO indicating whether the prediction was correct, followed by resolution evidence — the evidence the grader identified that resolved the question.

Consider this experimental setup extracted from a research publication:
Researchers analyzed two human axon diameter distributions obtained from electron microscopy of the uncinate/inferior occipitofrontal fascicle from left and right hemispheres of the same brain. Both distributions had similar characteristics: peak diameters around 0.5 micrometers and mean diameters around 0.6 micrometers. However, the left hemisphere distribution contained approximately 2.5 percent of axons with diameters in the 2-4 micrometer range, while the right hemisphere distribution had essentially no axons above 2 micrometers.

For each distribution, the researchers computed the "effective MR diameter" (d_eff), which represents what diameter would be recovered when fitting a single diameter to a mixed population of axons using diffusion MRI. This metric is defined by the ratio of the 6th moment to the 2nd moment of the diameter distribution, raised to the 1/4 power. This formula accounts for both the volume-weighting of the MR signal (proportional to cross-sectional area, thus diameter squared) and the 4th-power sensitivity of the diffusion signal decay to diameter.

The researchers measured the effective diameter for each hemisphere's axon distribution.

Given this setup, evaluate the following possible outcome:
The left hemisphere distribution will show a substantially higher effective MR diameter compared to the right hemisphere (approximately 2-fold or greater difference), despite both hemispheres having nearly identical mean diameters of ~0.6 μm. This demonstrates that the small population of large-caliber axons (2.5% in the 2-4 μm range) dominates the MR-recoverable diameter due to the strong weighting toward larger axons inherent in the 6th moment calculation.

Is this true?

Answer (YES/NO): YES